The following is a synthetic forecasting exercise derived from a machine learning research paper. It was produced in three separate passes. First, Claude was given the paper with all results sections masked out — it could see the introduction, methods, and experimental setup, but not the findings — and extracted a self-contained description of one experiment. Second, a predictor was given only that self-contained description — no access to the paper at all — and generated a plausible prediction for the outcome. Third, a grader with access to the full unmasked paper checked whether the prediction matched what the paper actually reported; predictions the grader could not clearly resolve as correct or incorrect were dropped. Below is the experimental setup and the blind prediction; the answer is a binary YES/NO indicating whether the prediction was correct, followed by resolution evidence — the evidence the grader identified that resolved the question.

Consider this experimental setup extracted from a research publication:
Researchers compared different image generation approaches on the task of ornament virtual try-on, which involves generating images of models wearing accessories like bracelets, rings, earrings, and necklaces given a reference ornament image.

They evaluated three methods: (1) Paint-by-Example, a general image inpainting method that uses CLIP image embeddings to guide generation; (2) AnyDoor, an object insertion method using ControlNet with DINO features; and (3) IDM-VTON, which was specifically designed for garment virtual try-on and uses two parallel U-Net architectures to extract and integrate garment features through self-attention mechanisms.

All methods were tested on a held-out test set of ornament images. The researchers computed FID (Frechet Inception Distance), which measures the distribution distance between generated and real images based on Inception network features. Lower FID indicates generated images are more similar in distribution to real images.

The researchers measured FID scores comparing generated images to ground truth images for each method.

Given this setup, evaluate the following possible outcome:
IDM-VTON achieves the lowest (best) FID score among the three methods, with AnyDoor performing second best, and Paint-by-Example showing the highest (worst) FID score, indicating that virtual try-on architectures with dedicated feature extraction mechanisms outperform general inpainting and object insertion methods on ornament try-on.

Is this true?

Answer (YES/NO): NO